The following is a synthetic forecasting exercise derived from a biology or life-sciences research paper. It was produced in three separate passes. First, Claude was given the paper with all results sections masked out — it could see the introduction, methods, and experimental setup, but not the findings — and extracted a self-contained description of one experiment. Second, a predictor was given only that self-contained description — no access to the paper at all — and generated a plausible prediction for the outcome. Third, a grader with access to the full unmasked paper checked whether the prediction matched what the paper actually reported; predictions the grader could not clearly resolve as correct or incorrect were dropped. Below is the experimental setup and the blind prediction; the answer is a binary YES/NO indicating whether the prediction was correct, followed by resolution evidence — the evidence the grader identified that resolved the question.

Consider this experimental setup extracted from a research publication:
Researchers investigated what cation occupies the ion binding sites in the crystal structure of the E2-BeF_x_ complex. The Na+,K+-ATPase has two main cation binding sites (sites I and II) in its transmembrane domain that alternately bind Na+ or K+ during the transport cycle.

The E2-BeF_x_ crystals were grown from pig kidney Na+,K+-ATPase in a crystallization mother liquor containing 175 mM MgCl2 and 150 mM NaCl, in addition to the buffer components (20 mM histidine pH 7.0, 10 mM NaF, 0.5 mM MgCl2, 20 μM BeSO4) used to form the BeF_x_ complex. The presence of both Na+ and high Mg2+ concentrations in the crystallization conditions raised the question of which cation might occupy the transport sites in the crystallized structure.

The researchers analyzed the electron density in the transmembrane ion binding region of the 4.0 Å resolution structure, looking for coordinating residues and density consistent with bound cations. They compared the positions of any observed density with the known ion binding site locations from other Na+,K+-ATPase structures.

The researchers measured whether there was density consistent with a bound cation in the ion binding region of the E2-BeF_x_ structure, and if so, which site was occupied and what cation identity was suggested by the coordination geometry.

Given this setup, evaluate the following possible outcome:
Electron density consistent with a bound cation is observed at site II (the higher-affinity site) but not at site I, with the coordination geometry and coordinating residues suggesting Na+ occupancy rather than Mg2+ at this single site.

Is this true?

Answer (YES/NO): NO